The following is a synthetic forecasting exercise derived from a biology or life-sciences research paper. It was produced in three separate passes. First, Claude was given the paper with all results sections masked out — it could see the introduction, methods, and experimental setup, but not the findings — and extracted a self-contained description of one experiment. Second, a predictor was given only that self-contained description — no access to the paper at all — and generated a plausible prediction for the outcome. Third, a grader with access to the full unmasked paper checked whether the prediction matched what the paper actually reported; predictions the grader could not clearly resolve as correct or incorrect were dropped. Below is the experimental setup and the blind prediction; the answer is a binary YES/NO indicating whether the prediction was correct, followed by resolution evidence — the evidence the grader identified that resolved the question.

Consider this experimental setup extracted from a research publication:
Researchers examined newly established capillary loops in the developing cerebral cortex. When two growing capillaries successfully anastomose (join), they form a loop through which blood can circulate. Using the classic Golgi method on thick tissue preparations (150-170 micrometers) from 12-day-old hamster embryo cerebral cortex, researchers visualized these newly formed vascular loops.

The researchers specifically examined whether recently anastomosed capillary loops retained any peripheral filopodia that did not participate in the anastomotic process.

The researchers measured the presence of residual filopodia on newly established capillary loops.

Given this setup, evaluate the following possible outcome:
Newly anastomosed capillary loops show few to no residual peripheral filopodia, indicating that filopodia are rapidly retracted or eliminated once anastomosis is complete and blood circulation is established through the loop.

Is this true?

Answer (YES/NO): NO